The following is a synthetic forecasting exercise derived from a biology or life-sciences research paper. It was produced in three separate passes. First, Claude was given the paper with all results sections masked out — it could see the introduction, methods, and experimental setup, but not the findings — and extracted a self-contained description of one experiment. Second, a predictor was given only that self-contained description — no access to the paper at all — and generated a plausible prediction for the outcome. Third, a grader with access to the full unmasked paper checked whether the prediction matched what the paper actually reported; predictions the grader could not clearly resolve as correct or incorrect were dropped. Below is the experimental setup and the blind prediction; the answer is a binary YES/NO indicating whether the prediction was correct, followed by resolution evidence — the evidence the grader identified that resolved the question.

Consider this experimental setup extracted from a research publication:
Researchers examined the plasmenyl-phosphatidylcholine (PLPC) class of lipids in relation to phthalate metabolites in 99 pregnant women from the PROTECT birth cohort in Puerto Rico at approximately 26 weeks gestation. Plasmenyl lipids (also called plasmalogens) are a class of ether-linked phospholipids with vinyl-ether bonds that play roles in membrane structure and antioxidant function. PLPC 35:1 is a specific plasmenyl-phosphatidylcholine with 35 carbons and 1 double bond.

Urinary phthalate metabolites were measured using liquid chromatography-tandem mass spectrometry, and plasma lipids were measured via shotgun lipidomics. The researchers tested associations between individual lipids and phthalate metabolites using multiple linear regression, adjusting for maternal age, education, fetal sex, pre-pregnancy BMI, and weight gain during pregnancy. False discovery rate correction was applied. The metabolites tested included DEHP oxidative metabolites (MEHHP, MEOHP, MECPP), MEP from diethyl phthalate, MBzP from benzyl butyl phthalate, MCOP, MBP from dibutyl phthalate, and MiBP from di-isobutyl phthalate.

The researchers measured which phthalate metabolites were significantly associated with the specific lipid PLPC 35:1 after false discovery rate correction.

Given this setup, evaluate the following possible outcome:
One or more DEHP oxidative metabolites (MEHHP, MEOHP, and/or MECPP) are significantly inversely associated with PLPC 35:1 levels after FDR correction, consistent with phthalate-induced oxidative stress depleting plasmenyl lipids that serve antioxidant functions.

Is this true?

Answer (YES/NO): NO